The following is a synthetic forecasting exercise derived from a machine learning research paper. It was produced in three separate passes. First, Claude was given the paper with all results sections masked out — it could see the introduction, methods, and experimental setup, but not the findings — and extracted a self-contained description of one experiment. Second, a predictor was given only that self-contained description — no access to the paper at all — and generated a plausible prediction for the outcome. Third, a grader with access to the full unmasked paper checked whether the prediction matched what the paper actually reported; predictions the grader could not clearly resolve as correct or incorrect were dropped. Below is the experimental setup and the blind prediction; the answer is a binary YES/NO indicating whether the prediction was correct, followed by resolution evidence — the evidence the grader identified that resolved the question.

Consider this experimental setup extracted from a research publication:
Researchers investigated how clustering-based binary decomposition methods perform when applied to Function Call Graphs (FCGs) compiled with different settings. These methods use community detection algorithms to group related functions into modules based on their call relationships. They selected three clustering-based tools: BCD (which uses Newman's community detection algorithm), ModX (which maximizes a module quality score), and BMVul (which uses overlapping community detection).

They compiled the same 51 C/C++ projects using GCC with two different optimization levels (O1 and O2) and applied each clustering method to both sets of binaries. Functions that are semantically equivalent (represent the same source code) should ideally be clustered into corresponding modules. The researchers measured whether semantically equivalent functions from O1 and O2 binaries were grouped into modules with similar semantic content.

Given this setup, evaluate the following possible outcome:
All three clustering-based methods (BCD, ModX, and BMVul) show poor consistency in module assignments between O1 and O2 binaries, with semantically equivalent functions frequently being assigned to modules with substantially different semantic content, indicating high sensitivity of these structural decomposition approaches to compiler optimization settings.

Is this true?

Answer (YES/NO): NO